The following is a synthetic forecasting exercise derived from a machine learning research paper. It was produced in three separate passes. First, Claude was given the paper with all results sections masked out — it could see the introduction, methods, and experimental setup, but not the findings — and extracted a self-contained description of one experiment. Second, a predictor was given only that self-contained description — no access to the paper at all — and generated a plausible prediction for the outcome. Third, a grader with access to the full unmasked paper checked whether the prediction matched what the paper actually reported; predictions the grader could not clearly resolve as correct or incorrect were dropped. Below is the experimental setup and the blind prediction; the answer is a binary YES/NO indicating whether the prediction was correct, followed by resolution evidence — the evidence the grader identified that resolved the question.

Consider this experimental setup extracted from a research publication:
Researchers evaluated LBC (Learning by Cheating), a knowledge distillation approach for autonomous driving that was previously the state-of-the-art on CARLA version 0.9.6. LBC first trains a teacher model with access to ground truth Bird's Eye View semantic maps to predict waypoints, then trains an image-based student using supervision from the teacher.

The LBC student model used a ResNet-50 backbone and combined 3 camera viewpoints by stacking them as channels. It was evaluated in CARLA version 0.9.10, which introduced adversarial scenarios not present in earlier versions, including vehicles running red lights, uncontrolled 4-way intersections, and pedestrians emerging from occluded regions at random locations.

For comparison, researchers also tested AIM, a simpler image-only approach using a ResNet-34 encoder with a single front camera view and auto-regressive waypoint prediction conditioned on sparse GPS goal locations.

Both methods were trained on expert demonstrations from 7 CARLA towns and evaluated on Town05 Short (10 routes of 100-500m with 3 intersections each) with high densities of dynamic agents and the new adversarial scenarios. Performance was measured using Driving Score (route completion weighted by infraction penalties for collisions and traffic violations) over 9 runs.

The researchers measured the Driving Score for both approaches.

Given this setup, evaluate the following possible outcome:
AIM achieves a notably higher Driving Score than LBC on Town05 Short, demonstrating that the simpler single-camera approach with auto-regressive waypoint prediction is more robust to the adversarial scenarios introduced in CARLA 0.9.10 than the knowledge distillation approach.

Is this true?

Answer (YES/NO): YES